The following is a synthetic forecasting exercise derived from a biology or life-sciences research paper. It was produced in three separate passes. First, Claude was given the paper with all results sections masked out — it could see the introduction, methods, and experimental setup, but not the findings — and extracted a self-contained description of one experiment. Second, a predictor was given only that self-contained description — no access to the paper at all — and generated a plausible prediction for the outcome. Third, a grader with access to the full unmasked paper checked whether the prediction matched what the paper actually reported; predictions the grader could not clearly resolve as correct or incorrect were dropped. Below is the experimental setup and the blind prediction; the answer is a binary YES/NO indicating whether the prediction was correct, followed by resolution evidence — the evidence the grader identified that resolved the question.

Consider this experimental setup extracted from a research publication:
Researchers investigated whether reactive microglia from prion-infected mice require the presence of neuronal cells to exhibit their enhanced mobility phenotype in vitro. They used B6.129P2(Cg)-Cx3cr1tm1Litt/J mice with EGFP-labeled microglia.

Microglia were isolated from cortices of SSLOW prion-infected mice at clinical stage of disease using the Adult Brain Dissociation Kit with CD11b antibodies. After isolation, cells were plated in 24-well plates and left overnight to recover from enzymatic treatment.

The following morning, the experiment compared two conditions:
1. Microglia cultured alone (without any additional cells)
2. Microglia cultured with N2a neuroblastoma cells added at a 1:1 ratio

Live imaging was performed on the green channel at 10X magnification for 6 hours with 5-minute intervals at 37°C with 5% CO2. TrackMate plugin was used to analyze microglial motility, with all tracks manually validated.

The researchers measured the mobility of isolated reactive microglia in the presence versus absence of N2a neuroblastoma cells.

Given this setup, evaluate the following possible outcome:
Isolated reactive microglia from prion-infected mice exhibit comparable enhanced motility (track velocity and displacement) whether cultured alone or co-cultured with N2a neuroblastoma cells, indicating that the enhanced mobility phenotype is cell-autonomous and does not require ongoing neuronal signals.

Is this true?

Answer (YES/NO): NO